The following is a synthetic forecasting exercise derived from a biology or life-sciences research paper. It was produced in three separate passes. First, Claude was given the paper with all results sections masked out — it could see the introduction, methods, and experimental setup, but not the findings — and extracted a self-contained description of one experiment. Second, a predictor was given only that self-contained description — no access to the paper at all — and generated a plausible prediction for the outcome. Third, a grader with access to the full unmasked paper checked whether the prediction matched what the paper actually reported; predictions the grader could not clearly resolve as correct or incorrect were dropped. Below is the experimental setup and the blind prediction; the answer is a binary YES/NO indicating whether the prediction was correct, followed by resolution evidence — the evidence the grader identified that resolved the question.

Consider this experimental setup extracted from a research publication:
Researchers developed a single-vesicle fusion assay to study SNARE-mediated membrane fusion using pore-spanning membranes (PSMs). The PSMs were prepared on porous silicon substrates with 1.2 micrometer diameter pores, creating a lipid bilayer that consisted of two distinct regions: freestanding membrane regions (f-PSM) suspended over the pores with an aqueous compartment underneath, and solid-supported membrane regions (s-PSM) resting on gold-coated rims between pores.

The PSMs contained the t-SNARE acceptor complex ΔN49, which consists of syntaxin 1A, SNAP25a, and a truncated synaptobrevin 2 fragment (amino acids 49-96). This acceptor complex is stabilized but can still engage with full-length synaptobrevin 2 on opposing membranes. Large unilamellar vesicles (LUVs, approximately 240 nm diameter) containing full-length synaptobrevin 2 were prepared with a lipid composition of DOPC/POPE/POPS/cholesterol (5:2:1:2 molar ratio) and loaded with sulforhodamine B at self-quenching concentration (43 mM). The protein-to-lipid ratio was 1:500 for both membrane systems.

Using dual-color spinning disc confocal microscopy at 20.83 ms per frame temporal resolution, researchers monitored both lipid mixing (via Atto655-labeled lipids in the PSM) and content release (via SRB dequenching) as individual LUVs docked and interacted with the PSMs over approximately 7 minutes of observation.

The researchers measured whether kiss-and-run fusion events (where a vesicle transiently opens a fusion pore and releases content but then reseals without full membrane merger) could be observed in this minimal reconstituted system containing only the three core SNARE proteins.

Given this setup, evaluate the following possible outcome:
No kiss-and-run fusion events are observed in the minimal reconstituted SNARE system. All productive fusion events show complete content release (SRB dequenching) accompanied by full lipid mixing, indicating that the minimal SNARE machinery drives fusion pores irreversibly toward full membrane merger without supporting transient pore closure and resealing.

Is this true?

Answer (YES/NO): NO